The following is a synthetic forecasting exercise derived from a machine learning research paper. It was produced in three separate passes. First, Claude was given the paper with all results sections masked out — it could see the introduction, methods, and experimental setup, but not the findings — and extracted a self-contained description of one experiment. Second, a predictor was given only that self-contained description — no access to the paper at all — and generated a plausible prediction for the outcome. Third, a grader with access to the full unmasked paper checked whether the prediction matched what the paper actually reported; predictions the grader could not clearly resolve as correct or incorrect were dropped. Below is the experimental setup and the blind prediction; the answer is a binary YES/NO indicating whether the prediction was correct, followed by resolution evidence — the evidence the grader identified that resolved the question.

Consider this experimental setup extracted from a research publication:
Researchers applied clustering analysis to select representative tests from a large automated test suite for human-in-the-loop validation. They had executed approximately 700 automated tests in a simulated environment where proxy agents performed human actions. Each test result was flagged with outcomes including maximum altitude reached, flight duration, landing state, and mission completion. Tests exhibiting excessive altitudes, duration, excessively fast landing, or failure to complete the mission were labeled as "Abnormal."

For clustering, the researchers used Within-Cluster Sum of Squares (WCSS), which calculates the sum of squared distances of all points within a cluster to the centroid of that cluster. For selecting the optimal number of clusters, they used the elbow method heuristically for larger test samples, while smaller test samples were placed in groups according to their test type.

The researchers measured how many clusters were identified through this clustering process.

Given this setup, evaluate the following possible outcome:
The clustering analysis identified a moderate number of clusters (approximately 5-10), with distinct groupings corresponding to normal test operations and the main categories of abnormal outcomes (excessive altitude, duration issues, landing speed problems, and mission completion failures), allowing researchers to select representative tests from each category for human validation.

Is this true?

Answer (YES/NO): NO